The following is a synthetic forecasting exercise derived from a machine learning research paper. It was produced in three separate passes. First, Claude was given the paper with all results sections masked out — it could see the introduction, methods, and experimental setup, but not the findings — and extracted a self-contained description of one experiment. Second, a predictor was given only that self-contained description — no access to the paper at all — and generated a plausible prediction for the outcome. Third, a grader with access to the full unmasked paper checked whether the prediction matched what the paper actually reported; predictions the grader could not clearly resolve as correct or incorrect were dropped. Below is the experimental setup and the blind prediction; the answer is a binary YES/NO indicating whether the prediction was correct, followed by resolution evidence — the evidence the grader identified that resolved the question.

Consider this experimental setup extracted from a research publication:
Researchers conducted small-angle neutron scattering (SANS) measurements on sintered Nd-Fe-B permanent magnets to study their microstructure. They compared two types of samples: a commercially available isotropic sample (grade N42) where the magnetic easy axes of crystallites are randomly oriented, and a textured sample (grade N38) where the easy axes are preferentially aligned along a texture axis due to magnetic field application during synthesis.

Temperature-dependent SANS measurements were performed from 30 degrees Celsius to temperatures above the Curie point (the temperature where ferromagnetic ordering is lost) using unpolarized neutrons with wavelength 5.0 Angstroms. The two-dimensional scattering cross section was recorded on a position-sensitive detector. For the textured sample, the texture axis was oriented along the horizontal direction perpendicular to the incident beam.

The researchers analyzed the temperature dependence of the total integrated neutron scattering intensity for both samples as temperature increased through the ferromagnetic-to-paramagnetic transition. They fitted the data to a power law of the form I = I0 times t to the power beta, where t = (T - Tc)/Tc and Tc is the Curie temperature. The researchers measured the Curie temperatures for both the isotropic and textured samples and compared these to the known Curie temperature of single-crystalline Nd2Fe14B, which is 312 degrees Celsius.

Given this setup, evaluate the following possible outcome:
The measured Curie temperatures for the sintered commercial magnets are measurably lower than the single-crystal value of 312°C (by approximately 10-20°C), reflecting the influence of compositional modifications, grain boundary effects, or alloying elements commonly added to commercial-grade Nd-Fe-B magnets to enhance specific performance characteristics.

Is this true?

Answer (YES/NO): NO